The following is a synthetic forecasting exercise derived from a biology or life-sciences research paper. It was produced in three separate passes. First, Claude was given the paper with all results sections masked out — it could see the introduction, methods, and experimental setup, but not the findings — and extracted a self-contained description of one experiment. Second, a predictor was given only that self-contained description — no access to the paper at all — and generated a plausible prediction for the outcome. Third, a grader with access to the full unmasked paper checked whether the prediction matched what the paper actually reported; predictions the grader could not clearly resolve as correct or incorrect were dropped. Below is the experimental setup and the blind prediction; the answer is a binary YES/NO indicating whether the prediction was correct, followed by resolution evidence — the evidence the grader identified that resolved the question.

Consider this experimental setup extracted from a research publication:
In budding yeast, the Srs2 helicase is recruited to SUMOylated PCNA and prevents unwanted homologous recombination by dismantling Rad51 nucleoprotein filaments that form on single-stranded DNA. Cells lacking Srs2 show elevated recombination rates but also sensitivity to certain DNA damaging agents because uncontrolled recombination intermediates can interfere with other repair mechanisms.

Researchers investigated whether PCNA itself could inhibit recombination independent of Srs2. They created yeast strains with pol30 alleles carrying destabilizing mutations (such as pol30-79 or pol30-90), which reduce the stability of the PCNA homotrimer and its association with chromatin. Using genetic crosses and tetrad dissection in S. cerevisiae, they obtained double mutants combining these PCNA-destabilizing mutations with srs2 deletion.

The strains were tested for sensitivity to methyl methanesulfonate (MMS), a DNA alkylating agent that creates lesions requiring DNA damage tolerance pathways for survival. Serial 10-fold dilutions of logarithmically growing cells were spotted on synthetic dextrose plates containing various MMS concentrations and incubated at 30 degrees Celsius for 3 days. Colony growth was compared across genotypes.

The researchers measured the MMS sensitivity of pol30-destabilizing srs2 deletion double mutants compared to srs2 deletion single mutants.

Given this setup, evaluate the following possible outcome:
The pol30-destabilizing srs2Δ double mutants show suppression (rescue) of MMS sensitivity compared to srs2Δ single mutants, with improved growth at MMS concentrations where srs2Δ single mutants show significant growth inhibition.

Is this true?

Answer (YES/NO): NO